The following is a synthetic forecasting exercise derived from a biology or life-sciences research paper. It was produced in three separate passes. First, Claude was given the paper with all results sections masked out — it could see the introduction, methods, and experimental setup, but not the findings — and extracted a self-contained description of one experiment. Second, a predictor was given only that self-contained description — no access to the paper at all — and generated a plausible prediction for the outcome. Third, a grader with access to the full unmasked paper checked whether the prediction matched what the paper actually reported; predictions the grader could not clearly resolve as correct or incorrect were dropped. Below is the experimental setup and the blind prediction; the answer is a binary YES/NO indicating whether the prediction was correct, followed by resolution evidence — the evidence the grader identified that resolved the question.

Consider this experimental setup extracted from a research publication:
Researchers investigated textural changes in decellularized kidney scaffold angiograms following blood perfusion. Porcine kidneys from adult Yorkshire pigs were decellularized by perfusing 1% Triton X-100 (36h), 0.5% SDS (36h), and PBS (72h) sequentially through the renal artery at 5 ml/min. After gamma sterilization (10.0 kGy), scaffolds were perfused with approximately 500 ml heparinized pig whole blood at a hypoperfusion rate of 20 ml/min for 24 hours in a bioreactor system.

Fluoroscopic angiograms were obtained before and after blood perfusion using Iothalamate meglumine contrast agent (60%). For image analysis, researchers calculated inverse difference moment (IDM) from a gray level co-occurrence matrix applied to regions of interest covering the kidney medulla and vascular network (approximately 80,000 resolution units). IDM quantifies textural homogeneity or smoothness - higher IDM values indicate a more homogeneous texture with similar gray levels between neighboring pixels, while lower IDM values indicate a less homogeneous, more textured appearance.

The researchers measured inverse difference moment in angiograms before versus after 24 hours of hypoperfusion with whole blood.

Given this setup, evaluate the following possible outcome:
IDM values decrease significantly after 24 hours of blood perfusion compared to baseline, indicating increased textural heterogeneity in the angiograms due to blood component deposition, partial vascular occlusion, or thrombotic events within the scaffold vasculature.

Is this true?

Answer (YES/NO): YES